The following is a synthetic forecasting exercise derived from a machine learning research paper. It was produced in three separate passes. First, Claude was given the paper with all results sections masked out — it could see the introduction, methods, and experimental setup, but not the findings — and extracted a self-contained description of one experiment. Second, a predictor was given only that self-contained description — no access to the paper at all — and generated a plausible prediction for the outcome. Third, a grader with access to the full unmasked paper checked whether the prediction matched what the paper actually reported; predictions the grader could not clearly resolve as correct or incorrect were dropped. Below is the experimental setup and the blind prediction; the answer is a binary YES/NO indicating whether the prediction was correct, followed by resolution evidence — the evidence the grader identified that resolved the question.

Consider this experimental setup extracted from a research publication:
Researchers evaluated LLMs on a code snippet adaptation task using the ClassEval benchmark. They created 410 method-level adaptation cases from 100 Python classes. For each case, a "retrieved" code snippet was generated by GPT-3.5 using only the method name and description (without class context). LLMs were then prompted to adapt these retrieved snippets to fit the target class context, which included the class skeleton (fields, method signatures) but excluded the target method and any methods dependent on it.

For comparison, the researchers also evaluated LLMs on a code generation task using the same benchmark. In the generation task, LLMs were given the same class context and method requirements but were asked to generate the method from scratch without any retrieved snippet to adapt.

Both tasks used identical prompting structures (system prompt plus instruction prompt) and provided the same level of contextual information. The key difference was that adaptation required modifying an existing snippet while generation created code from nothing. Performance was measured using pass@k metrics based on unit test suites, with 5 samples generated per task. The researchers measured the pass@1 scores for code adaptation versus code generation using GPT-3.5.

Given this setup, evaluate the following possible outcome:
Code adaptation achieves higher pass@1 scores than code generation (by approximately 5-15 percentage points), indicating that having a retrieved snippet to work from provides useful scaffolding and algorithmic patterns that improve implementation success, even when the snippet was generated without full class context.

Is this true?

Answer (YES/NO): NO